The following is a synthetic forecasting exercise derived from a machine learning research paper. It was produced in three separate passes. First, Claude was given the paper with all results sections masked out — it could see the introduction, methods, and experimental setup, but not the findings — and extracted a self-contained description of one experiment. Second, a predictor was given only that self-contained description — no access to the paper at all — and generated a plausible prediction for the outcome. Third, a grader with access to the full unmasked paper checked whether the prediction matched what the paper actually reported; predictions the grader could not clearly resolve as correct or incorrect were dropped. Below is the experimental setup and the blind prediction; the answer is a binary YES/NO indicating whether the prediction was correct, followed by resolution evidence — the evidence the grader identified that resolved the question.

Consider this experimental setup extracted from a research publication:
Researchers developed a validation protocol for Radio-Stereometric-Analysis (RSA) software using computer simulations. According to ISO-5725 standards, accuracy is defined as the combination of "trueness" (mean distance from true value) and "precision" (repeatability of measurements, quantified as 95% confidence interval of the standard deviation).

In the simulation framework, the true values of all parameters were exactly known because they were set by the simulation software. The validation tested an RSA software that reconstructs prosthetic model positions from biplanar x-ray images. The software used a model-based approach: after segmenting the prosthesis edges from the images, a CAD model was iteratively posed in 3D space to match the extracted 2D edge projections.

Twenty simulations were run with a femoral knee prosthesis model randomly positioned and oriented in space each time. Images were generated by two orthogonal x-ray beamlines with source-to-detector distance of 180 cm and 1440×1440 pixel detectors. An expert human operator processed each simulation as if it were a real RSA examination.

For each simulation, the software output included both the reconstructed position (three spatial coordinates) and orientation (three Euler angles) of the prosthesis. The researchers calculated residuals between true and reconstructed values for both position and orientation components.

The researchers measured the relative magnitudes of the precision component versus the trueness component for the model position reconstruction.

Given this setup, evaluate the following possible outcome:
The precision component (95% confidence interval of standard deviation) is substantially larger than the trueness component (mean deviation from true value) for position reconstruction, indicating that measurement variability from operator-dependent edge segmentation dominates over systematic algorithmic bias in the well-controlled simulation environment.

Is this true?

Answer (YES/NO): NO